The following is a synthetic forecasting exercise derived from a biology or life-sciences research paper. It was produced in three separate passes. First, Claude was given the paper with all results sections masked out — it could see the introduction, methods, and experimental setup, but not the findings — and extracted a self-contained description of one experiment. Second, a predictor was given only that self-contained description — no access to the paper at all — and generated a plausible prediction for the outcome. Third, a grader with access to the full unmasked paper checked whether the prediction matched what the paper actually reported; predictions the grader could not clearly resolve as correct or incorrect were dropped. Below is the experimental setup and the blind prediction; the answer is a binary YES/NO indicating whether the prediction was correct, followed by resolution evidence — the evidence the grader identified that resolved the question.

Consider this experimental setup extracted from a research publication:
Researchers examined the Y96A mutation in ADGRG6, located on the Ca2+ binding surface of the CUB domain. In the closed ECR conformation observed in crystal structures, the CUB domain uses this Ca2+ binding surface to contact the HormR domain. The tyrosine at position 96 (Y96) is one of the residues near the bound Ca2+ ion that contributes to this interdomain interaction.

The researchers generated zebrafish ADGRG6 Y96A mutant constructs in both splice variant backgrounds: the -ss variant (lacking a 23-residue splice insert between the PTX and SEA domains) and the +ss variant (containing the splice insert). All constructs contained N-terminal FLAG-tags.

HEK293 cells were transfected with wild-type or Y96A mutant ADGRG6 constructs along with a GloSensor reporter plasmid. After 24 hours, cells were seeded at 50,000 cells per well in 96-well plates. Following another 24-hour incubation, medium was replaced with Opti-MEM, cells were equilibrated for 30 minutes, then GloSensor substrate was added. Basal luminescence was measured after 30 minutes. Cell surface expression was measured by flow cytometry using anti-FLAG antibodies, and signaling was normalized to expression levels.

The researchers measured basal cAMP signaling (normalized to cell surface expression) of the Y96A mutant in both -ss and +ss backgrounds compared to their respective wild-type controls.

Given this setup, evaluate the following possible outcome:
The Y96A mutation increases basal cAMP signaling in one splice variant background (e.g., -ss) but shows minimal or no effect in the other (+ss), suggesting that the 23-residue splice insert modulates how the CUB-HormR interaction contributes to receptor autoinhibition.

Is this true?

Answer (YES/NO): NO